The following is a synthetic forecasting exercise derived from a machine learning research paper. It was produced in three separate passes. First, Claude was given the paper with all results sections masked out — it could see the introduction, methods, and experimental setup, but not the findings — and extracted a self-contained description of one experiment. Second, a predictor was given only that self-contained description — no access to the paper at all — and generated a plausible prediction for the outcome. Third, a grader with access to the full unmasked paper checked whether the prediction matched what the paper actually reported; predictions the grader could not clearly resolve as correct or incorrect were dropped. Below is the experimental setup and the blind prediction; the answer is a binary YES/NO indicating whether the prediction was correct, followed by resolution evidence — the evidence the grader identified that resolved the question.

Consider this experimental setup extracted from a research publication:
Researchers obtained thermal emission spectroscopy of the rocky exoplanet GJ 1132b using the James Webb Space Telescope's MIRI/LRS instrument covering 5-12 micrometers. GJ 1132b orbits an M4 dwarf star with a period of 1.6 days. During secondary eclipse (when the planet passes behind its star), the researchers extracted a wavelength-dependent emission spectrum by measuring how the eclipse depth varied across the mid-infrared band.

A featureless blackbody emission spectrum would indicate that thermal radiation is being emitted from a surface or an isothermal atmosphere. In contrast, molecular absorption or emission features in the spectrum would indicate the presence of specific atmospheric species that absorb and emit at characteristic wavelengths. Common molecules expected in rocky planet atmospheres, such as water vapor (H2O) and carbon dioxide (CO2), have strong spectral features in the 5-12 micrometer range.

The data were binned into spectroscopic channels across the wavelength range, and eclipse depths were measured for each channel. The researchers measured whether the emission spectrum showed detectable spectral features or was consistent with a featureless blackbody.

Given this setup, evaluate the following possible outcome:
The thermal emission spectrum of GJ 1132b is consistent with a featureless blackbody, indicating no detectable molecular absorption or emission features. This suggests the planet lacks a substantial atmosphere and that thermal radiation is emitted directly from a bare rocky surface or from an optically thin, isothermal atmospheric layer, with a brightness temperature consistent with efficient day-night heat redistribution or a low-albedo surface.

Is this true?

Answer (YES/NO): NO